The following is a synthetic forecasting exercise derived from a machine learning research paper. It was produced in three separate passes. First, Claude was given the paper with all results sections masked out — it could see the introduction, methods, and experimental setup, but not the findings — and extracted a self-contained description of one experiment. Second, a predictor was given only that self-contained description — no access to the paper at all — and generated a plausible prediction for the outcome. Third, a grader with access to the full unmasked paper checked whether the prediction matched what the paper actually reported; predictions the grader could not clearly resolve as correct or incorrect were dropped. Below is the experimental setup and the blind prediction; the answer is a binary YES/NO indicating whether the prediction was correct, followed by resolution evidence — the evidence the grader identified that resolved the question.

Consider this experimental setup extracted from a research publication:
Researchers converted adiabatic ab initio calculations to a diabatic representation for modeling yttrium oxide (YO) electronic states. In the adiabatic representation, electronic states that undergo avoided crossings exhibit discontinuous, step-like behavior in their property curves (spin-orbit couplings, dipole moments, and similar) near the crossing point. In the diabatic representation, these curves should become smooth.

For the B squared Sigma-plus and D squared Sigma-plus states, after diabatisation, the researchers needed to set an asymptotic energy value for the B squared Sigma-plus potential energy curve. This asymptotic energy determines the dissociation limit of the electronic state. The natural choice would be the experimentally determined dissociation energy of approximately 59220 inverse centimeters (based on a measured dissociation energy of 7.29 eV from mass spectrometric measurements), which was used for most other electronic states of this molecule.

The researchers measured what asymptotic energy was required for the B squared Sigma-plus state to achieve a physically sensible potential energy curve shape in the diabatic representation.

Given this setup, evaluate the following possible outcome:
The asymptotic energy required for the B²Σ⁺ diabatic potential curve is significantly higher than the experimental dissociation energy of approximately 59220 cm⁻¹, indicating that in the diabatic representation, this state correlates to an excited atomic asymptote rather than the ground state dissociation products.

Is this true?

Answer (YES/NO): NO